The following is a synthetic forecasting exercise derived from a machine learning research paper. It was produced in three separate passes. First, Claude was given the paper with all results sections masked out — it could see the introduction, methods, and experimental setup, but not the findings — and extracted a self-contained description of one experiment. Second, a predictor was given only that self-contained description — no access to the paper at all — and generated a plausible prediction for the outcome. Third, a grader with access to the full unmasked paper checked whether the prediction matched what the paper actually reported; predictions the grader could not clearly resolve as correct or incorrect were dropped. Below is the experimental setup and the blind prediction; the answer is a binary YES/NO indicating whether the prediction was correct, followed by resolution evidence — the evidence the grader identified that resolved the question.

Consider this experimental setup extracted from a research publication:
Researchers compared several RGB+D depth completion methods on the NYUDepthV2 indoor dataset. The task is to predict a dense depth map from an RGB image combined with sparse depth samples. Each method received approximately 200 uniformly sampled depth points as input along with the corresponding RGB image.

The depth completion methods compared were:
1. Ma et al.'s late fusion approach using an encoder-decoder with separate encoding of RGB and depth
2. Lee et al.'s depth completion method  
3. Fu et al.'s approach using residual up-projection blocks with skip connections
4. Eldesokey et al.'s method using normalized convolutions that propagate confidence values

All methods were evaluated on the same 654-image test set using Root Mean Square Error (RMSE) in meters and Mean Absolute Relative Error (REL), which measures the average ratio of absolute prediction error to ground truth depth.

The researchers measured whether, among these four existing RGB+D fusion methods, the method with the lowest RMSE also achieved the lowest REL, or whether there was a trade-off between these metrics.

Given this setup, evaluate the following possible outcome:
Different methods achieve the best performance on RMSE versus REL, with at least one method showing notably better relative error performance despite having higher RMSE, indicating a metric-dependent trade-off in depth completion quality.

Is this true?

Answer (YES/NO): NO